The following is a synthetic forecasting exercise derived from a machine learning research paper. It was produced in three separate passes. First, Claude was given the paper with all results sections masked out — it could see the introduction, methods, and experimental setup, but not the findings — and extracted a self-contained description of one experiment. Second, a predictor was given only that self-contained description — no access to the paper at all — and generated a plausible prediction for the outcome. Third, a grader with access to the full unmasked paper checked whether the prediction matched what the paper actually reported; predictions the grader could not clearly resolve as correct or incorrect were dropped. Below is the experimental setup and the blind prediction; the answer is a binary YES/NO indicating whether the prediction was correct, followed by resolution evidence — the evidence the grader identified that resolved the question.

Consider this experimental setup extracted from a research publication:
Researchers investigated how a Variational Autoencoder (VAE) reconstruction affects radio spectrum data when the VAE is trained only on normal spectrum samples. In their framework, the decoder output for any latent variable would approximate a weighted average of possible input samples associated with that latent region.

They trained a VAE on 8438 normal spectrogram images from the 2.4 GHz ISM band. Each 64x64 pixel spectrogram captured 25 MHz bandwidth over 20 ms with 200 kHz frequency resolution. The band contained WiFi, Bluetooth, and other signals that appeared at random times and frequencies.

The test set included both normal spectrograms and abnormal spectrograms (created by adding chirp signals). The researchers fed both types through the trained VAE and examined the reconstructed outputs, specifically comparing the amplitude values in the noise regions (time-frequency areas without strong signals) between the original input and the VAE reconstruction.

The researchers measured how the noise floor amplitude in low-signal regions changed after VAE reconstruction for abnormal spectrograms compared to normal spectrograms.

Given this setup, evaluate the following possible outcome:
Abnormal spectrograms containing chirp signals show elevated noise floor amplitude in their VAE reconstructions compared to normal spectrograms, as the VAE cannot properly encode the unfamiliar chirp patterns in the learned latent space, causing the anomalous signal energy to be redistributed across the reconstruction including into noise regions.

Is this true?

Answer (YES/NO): YES